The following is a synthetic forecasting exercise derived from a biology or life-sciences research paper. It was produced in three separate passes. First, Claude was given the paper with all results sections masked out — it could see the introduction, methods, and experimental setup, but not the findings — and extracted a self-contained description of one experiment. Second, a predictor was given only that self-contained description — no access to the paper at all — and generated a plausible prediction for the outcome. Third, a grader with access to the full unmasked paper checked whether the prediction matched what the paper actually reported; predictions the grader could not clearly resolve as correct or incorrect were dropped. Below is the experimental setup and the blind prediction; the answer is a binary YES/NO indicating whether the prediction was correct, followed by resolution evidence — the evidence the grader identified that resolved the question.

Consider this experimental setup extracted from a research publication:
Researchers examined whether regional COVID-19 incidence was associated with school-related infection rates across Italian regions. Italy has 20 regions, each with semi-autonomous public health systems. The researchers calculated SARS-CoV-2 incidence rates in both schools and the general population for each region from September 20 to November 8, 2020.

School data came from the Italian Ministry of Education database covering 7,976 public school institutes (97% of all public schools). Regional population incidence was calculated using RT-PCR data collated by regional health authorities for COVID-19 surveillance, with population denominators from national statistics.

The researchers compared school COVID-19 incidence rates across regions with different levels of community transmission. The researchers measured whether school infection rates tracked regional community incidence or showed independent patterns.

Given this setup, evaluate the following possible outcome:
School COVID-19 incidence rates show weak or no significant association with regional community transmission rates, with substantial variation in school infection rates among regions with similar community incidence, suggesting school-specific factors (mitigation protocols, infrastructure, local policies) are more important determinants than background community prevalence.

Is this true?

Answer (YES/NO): NO